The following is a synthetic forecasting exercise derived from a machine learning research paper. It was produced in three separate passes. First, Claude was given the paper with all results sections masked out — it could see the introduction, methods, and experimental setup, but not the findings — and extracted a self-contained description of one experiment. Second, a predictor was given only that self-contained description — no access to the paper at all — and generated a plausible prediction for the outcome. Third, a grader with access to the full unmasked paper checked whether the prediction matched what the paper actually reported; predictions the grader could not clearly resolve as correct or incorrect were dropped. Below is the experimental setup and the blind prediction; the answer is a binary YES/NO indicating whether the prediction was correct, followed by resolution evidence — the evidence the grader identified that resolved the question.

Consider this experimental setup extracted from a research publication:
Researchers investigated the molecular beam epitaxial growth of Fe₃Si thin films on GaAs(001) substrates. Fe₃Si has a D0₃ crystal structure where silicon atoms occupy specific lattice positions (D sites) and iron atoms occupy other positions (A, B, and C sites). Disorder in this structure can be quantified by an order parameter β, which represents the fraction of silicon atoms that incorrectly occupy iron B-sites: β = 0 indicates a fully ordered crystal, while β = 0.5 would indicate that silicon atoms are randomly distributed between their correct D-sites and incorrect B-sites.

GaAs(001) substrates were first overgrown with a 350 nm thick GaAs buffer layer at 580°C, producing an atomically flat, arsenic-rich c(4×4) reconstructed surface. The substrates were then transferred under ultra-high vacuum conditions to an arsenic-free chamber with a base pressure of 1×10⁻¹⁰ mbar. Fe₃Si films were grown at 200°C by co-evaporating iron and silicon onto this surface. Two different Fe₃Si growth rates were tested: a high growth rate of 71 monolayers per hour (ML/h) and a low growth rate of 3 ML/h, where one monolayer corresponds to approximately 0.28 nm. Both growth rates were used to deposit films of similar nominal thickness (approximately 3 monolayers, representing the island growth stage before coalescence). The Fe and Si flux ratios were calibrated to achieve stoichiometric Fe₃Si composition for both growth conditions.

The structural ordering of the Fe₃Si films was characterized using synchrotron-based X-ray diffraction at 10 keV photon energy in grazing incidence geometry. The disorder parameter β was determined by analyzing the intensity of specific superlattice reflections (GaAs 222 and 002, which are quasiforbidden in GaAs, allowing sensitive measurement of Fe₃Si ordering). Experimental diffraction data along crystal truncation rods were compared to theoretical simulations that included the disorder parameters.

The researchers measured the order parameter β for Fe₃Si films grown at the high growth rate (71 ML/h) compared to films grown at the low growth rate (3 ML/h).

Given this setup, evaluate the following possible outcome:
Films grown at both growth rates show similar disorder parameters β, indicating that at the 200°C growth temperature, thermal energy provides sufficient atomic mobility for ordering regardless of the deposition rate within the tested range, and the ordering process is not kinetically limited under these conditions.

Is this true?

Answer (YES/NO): NO